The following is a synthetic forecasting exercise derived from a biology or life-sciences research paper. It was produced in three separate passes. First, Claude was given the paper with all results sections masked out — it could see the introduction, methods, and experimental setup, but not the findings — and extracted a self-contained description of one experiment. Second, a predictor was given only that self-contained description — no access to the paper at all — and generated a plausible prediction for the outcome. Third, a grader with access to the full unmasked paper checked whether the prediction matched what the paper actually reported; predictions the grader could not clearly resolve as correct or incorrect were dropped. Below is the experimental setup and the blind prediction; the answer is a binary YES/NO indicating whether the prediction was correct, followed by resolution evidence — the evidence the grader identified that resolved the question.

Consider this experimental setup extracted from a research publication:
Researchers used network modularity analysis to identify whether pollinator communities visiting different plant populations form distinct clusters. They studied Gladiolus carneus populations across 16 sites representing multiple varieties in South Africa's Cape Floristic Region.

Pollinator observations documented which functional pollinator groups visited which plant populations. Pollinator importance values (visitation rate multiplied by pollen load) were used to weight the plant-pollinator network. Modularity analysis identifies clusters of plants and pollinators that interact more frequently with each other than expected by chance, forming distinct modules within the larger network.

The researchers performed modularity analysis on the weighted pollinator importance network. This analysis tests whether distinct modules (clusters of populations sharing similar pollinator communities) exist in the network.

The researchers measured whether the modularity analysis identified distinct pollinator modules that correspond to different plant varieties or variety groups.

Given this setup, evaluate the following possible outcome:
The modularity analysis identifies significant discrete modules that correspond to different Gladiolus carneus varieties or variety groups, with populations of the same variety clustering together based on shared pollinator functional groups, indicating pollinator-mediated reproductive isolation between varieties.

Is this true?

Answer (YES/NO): NO